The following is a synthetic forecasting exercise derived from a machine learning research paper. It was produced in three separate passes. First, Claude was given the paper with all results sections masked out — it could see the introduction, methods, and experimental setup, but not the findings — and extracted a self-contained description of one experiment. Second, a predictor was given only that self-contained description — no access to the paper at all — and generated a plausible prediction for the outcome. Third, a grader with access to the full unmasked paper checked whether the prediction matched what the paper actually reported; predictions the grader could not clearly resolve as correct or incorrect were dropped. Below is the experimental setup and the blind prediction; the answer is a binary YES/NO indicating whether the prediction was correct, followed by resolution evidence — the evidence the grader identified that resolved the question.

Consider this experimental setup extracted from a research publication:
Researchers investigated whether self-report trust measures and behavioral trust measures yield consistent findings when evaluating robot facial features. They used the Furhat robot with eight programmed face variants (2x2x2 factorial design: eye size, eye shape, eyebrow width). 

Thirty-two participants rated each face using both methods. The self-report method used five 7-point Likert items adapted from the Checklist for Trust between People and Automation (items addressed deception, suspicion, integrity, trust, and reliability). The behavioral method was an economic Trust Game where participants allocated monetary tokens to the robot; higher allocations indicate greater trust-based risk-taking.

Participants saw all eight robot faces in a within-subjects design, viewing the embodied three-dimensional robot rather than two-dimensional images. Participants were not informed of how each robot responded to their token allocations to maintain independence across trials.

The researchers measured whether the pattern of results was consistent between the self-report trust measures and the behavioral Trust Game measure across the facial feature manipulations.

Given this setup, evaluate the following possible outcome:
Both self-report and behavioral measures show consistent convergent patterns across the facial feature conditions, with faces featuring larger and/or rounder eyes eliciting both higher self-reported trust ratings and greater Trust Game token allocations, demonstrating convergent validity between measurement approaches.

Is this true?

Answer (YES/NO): NO